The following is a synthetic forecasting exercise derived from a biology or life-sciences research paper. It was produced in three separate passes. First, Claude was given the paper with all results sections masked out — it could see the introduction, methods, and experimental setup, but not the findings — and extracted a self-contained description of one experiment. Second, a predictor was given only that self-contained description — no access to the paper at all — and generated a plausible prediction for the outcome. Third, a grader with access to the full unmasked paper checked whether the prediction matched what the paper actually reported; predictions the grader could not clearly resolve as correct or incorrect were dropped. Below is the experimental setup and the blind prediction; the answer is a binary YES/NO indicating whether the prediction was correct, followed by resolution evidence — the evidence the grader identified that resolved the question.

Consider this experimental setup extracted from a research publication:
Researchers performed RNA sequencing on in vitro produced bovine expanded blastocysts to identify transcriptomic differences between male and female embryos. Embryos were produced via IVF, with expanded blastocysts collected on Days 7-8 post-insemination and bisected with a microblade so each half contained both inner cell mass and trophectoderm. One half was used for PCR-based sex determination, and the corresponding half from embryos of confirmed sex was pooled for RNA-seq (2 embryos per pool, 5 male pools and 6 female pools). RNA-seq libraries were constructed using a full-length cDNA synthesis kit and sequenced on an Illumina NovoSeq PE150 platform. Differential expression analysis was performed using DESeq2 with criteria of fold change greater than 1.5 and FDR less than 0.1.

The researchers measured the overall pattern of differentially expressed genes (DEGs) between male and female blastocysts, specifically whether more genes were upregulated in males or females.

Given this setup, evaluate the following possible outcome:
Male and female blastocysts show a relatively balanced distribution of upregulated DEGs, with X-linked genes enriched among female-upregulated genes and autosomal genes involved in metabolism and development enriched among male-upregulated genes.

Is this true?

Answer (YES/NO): NO